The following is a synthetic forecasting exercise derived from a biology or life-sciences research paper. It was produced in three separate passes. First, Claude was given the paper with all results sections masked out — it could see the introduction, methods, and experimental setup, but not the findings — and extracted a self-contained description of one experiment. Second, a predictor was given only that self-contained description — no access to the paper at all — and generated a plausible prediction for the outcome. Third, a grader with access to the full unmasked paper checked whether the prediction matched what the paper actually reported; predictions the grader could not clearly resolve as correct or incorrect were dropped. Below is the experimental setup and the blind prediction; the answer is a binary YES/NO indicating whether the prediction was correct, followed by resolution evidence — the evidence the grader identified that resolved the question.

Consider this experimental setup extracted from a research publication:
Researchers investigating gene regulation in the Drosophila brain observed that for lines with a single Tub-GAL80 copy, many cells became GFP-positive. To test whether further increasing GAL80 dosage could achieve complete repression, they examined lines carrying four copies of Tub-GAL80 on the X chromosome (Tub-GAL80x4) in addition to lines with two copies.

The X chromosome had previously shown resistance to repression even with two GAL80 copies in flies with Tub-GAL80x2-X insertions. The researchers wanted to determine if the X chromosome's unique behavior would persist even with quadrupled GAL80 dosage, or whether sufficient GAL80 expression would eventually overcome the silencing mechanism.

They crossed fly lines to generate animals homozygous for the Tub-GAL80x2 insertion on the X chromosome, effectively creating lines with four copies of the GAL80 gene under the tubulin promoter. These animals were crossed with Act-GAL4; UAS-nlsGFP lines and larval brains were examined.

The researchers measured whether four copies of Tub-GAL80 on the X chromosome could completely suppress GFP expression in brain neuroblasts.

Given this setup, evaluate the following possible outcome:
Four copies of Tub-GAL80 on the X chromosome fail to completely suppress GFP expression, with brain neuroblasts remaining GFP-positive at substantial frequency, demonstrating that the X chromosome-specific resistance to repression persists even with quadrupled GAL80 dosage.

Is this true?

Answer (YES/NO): YES